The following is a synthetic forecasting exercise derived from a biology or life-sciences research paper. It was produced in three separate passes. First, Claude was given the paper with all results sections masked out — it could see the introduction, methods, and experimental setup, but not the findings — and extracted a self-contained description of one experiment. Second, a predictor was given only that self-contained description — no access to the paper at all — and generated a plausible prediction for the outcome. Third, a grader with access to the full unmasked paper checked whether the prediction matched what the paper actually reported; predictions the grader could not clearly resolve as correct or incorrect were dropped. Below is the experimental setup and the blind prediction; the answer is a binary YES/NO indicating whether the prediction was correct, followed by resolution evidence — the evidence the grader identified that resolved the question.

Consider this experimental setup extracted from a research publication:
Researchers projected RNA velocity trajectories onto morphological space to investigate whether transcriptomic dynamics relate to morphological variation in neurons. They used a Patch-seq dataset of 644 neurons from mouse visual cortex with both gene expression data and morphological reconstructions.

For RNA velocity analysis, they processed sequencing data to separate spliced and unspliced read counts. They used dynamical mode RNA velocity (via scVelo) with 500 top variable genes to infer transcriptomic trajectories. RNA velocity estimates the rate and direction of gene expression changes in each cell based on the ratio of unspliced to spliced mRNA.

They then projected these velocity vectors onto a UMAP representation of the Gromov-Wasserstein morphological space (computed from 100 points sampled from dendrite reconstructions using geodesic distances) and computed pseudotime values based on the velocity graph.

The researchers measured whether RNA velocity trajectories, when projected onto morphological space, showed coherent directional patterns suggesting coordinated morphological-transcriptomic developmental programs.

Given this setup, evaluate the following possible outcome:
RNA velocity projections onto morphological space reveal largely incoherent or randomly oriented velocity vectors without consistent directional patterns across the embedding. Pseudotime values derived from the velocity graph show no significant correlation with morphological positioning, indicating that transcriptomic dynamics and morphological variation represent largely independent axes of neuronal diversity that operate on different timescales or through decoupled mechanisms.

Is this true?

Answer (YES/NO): NO